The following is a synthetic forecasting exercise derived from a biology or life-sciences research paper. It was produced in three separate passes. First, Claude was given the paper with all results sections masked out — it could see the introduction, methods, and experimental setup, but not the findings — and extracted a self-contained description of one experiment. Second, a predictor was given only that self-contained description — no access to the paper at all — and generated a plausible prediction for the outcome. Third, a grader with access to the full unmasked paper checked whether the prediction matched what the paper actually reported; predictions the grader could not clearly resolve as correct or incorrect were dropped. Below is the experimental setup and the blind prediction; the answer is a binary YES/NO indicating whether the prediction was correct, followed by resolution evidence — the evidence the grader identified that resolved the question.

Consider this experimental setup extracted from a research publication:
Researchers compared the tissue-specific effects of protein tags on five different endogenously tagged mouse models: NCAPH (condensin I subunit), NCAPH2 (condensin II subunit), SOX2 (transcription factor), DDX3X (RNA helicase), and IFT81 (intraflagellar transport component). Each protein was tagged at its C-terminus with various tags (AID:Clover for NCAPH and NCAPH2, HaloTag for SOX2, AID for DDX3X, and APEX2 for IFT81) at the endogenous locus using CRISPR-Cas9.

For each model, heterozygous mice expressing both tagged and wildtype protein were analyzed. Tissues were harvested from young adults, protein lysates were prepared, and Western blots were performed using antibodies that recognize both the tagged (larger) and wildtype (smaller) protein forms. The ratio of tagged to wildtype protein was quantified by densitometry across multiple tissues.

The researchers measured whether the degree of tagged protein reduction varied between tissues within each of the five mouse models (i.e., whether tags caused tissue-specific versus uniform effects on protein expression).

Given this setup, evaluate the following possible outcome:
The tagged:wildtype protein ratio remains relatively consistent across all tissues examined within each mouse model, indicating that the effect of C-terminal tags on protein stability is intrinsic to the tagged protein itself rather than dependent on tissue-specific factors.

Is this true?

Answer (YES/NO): NO